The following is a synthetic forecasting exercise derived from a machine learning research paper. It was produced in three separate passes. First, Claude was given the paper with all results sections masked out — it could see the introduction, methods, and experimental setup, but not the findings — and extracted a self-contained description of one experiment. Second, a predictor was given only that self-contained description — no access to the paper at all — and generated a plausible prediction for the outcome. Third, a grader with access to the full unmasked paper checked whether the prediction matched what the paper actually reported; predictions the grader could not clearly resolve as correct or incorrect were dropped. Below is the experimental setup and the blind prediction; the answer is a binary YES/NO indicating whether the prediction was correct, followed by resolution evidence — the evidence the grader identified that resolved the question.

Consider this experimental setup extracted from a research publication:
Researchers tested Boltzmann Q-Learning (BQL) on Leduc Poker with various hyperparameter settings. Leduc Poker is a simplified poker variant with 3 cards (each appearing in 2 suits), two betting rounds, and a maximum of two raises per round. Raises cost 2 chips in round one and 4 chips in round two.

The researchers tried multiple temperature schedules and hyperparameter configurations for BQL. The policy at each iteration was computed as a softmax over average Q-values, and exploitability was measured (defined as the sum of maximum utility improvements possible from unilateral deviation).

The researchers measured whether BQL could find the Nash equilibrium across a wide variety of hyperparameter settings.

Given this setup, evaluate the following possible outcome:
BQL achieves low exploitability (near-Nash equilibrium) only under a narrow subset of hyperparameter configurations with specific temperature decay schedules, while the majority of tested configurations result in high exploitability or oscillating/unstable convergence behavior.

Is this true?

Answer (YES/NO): NO